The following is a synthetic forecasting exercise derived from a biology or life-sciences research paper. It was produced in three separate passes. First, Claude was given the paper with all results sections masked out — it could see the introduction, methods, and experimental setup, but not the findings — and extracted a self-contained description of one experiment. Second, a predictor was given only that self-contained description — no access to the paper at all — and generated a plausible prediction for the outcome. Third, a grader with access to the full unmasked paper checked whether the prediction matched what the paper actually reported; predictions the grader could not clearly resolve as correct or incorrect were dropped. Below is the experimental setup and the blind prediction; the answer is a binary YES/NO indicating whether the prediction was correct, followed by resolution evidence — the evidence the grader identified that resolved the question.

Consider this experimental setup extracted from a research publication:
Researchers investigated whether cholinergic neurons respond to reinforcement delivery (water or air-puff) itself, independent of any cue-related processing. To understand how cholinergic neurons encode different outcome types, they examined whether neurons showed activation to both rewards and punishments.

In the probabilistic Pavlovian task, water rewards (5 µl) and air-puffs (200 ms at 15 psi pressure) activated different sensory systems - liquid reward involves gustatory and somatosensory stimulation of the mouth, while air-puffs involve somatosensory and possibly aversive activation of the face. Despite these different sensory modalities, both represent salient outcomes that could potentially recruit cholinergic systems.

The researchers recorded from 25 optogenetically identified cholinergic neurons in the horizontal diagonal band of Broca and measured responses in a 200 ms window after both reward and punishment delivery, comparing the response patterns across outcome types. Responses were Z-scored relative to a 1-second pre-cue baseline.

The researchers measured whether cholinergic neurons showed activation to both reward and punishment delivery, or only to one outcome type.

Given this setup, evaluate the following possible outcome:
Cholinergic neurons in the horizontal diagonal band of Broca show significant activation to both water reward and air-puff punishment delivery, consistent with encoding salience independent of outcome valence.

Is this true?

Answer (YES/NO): YES